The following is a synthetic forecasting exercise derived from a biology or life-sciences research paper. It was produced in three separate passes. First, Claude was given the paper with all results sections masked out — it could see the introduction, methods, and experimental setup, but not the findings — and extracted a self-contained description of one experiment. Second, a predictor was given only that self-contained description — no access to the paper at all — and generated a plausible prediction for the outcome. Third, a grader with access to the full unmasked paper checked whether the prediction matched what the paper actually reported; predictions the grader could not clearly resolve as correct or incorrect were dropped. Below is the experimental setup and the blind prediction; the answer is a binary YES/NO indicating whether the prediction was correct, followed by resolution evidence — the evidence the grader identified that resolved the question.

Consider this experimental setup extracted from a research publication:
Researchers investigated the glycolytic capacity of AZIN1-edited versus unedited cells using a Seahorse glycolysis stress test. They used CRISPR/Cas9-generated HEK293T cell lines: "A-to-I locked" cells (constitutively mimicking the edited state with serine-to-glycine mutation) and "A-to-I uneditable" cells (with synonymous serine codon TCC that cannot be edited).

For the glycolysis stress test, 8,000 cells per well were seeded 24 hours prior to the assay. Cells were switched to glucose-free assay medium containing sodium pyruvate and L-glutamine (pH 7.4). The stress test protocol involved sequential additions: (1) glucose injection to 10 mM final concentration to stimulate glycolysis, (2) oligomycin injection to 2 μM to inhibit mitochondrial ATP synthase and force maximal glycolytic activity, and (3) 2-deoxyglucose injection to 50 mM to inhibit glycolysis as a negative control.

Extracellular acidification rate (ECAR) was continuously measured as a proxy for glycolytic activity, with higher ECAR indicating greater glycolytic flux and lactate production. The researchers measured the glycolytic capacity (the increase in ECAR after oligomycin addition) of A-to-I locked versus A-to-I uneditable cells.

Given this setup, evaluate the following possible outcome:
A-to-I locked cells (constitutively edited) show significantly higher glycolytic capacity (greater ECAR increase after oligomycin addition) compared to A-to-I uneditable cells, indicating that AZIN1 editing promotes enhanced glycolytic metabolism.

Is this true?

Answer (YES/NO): YES